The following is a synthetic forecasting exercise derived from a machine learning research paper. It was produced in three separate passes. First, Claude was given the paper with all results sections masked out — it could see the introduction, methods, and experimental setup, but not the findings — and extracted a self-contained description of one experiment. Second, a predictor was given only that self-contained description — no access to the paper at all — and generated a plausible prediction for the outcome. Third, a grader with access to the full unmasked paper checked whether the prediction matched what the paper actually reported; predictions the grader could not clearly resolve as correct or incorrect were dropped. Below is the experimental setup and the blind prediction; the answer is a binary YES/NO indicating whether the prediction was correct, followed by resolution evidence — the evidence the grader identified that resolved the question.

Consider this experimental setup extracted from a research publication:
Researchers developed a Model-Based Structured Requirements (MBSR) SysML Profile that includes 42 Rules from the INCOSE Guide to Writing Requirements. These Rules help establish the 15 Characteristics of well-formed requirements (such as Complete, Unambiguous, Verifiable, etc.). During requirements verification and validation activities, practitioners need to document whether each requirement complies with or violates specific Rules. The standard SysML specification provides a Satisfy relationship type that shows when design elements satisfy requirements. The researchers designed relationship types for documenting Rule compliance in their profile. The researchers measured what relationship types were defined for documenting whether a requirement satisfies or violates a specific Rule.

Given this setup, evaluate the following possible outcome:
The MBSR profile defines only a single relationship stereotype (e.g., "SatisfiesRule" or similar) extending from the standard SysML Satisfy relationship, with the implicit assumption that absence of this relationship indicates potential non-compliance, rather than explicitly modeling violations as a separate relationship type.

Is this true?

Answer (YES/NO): NO